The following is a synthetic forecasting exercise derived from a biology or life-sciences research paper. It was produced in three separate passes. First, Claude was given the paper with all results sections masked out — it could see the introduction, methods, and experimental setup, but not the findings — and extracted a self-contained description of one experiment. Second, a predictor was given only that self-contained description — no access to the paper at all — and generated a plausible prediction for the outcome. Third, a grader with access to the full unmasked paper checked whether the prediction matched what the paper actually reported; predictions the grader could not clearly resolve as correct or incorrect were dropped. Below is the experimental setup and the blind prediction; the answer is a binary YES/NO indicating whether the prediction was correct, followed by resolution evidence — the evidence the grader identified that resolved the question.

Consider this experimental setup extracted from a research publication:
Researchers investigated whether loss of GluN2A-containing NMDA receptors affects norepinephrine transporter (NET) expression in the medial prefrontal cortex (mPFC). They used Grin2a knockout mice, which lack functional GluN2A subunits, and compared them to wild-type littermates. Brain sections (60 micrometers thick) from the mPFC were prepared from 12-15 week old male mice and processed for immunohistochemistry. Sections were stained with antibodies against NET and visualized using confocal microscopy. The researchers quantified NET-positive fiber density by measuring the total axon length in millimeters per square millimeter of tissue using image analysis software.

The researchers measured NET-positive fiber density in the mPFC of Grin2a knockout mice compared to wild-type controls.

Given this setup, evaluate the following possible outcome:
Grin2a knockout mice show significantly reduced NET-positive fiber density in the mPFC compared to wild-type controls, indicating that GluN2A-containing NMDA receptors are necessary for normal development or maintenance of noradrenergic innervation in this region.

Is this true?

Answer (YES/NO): NO